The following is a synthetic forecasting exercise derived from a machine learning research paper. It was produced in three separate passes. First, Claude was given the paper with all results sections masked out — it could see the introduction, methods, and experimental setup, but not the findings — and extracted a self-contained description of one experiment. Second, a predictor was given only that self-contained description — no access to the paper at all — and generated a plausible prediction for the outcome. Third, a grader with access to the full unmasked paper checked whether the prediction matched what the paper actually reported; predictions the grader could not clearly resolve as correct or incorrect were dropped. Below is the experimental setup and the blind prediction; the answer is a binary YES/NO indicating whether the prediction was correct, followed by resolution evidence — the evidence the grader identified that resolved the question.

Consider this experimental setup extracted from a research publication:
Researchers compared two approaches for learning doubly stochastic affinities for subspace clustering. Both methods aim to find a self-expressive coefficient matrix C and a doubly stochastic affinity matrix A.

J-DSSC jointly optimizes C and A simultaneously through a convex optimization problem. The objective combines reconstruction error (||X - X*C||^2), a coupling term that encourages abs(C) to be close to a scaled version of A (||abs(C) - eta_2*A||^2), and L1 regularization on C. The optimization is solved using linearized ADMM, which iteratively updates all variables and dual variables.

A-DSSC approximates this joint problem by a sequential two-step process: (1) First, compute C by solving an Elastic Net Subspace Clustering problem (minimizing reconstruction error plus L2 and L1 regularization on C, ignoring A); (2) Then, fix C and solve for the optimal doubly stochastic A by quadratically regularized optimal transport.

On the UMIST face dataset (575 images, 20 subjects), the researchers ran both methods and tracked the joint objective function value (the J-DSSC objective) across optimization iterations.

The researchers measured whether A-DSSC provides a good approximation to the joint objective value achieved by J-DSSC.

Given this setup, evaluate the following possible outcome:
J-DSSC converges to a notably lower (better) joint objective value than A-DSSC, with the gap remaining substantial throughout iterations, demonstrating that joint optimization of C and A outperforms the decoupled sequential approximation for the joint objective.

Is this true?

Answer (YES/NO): NO